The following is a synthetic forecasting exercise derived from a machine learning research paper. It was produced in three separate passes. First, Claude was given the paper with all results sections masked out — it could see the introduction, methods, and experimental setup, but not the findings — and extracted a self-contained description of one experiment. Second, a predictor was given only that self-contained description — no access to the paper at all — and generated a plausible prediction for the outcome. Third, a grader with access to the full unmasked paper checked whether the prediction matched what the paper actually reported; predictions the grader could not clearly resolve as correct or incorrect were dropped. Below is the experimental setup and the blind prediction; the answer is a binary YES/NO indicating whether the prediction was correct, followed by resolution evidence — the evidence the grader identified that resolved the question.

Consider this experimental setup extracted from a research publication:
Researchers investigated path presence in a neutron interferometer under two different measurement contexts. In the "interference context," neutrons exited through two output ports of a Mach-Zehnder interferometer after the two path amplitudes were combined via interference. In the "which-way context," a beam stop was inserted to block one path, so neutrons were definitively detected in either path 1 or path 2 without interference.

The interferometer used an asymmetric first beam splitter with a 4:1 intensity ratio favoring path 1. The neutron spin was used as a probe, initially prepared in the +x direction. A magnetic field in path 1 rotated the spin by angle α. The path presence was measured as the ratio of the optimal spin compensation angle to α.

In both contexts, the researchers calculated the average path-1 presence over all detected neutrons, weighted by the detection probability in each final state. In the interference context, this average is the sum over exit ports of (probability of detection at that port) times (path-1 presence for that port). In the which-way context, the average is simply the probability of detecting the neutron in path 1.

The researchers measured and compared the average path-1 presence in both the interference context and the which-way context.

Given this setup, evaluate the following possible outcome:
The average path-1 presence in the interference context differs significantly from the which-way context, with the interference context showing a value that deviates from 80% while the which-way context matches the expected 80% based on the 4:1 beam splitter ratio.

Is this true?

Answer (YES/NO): NO